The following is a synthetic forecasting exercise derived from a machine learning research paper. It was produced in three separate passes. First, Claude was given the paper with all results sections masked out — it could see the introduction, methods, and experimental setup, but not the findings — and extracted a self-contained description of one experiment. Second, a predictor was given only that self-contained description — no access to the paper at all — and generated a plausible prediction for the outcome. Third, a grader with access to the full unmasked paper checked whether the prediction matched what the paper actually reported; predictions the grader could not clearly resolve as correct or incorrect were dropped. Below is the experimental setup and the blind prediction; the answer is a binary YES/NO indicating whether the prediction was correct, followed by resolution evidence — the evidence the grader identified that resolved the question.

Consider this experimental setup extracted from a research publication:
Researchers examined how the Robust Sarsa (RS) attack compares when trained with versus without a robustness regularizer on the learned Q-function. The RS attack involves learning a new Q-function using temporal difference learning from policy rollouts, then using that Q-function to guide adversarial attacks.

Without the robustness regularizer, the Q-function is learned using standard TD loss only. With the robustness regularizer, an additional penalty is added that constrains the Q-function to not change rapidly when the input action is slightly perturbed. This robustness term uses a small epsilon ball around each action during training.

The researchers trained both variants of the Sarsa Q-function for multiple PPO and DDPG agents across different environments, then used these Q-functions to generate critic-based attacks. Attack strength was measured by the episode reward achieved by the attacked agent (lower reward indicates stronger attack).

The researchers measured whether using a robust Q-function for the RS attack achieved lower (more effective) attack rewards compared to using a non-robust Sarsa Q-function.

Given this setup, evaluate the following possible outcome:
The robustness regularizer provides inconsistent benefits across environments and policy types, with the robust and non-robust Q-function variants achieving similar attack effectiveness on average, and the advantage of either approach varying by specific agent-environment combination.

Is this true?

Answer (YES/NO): NO